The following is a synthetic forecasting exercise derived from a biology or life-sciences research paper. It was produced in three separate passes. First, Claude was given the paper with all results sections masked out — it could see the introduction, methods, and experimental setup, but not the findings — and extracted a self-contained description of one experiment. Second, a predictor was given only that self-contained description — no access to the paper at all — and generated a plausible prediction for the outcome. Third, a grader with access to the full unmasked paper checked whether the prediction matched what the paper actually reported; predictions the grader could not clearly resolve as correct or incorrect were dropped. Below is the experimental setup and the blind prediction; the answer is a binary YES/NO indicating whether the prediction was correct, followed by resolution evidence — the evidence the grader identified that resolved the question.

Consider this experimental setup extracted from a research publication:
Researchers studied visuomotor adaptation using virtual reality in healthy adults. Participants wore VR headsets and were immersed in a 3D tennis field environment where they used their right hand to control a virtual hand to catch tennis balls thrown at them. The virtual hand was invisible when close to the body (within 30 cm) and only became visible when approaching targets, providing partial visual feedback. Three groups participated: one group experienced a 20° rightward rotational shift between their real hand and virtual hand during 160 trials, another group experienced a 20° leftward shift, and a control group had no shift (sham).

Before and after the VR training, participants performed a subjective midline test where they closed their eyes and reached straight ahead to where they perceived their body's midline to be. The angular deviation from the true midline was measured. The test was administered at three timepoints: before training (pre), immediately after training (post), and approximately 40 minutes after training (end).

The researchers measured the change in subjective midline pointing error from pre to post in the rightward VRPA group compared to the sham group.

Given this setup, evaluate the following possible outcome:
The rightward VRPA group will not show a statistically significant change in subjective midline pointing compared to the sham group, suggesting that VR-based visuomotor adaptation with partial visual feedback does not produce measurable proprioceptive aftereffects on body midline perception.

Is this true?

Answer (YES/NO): NO